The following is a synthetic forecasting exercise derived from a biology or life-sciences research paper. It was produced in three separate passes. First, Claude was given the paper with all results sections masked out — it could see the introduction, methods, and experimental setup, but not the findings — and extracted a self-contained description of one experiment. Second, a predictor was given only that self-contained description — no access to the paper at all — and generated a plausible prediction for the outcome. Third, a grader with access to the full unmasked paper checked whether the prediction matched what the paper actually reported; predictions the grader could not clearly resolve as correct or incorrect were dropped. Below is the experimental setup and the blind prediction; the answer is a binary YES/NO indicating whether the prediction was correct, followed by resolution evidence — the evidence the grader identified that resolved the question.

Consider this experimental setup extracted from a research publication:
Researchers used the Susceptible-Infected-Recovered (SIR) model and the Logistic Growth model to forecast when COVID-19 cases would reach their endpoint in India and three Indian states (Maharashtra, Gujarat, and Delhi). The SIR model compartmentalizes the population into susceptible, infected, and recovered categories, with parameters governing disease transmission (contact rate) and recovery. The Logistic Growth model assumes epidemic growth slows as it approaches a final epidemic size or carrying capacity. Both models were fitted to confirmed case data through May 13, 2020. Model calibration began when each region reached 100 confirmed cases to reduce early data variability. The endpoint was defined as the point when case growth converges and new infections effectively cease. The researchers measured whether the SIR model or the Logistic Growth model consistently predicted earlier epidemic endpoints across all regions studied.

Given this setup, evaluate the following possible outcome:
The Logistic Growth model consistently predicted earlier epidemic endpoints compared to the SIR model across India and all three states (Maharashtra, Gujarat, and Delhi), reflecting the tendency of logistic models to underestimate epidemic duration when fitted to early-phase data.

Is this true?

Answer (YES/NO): YES